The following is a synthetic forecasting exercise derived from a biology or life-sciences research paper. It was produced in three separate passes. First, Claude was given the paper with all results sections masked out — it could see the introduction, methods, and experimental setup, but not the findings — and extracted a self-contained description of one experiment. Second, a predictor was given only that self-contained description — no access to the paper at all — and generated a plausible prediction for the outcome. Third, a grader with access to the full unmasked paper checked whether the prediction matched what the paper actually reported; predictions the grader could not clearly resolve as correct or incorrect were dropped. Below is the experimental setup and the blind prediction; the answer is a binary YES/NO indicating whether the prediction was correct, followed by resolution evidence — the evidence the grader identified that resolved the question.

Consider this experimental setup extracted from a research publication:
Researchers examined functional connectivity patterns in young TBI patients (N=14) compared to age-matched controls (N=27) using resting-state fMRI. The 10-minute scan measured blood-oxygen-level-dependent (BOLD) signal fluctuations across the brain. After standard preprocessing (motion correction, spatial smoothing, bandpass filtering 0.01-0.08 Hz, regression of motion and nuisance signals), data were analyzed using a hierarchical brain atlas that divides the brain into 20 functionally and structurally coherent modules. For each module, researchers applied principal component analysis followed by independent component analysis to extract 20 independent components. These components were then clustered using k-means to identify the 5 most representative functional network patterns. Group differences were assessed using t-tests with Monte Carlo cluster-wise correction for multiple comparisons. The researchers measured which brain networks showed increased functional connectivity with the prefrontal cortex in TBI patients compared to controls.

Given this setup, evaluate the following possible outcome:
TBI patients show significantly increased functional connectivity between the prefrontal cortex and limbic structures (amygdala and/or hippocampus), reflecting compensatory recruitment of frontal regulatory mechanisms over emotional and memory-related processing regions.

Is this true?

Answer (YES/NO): YES